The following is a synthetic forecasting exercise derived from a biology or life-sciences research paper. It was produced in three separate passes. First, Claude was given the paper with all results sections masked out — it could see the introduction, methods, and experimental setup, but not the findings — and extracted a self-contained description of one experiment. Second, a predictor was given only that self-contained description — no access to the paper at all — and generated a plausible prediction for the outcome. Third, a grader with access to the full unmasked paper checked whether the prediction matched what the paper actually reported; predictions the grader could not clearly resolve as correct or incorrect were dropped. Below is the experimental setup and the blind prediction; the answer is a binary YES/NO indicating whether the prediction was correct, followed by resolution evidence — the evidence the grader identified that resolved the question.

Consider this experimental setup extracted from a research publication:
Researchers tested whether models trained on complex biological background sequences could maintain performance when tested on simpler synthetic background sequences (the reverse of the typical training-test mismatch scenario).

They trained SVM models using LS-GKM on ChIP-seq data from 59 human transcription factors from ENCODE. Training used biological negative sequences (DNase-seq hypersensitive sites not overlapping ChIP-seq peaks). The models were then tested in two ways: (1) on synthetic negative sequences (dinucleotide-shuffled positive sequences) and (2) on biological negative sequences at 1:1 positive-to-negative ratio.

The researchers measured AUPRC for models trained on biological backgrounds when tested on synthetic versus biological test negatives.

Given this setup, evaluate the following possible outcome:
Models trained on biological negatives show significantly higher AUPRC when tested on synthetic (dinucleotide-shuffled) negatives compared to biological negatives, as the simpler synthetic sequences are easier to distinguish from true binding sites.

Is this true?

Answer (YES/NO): NO